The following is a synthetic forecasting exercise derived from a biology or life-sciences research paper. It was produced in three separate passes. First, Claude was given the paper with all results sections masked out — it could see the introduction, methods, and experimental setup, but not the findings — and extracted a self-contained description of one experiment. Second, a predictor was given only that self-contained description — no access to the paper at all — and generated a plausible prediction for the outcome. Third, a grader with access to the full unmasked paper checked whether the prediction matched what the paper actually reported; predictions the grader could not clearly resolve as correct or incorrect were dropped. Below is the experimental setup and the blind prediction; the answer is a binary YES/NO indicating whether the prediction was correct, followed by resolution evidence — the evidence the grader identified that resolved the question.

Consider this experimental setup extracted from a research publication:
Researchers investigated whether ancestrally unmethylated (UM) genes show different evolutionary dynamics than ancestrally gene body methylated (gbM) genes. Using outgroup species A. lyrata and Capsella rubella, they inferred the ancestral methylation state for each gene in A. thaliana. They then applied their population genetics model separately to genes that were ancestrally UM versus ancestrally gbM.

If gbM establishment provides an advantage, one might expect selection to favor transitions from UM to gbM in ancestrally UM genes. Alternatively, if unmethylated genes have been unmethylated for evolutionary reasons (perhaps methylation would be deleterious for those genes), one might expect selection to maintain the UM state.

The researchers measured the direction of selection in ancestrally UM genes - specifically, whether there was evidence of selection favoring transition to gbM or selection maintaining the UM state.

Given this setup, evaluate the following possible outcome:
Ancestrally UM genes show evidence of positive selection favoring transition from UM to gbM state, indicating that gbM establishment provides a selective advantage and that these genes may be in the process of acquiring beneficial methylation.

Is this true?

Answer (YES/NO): NO